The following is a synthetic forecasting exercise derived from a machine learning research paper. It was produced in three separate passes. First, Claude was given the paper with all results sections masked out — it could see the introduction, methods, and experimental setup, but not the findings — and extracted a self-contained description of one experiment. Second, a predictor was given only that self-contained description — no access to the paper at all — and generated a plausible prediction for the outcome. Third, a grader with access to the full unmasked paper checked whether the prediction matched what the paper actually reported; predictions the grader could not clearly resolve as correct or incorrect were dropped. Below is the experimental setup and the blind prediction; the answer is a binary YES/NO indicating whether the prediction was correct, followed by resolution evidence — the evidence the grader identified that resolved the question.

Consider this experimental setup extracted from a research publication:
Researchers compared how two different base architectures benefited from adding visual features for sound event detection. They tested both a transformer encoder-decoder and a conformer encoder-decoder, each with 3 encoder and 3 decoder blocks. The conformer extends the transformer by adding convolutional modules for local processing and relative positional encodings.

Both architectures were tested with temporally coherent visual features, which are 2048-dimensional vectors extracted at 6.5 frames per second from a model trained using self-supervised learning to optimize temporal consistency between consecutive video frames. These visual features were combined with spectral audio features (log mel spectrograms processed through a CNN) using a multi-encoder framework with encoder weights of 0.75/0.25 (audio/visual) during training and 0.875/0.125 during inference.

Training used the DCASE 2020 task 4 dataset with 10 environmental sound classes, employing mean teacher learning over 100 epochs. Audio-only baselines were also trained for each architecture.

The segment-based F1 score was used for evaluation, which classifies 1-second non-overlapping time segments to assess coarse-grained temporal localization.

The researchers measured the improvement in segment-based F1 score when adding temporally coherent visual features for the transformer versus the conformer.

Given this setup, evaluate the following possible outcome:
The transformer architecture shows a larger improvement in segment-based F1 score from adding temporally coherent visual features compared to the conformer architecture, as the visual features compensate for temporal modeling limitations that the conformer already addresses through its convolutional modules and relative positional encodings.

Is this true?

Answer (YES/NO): NO